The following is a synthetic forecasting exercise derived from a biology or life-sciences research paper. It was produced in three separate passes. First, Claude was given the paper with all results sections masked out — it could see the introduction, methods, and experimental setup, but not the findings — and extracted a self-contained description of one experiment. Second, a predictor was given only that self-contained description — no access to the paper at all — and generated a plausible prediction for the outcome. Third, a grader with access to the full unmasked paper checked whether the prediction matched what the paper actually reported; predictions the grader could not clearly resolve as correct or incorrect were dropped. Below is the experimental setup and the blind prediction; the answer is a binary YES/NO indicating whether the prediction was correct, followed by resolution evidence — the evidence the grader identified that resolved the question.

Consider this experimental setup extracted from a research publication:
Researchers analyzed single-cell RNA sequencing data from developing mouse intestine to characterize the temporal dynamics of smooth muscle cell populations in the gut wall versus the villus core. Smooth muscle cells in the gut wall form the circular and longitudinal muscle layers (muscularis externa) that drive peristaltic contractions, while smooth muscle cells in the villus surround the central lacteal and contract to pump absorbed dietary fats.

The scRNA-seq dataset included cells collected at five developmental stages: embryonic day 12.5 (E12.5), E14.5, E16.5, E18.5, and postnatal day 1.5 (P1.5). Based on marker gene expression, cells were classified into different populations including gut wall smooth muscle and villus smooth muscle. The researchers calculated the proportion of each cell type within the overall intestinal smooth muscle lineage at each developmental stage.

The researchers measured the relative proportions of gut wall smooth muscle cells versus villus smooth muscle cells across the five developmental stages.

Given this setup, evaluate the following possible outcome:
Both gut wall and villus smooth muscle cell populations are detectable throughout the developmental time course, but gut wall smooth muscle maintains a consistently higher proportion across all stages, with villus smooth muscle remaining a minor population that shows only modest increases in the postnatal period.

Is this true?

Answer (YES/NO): NO